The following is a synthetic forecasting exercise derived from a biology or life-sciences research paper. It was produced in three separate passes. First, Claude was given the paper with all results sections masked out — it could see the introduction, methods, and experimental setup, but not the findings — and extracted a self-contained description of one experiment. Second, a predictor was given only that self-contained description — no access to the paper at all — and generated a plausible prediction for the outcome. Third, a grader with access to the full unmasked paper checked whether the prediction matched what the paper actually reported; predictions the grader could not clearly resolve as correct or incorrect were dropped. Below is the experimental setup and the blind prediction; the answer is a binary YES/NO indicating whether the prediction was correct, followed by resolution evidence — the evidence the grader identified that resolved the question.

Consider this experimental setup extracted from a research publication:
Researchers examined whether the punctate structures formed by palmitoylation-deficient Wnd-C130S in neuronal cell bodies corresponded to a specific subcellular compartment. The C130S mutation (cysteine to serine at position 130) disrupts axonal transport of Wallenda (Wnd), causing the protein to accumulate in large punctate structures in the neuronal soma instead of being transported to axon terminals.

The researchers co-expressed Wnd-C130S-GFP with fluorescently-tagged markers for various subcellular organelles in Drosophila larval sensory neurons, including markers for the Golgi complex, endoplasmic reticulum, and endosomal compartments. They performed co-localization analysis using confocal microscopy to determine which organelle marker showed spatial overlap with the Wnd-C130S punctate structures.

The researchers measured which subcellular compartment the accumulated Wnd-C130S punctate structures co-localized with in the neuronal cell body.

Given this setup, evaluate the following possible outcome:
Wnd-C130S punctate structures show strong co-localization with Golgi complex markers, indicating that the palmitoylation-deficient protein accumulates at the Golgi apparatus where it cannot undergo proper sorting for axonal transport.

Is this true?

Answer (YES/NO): YES